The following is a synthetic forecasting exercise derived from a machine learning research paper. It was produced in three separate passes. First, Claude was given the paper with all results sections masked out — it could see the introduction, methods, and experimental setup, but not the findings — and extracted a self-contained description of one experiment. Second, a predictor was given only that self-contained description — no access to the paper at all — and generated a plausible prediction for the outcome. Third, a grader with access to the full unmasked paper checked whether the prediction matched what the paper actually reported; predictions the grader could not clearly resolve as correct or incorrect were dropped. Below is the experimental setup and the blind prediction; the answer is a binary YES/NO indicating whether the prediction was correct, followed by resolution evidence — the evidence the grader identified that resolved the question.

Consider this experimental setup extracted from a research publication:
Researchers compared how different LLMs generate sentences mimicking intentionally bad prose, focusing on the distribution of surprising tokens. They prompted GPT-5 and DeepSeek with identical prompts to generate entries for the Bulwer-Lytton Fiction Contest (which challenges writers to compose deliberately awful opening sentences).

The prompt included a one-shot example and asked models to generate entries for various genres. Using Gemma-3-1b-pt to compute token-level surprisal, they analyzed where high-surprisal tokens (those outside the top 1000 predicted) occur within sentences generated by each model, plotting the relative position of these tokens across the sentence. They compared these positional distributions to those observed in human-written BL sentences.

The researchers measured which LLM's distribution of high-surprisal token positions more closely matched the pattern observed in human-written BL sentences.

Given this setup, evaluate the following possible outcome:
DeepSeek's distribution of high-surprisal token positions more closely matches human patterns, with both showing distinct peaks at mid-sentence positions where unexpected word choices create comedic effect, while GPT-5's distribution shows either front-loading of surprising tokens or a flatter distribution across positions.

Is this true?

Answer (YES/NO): NO